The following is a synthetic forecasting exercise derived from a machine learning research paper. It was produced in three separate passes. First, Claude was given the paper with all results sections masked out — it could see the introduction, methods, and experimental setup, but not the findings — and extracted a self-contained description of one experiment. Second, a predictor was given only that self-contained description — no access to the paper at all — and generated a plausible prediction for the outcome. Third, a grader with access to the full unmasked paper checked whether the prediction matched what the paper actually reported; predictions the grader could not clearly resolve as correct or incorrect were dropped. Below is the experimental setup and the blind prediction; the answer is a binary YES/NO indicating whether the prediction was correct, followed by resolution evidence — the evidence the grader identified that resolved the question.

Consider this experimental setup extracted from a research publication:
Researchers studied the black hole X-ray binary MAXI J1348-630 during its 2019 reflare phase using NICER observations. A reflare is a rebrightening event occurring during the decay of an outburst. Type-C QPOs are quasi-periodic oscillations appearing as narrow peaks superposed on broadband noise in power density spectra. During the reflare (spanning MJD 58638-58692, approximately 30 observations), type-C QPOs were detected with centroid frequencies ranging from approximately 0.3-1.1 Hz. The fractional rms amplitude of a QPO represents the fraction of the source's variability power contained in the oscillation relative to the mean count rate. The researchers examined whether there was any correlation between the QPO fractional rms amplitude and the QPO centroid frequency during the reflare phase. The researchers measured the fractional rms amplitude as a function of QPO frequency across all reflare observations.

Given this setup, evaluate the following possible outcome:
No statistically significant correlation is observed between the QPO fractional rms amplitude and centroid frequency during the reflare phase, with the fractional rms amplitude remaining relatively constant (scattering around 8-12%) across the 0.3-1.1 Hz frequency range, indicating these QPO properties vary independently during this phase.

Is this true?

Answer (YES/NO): NO